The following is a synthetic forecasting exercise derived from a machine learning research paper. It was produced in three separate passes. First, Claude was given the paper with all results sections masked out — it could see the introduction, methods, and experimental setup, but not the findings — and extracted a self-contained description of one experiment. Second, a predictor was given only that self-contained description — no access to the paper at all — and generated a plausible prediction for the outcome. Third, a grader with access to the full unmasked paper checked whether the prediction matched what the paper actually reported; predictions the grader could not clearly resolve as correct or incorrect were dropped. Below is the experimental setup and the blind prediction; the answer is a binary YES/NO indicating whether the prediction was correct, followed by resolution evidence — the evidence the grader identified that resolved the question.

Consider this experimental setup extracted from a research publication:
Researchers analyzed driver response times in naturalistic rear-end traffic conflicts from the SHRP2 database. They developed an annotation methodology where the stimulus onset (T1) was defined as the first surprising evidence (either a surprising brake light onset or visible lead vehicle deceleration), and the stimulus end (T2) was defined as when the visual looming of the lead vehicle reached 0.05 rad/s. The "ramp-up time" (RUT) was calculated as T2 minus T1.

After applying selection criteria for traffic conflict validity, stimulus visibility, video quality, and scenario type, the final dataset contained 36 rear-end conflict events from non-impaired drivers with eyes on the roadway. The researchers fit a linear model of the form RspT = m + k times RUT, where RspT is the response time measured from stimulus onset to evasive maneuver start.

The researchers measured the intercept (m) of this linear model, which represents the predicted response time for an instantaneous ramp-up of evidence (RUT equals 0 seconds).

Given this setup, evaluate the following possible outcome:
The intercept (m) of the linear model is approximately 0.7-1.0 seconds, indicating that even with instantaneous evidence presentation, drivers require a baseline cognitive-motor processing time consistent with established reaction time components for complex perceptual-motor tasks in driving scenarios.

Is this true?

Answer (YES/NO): NO